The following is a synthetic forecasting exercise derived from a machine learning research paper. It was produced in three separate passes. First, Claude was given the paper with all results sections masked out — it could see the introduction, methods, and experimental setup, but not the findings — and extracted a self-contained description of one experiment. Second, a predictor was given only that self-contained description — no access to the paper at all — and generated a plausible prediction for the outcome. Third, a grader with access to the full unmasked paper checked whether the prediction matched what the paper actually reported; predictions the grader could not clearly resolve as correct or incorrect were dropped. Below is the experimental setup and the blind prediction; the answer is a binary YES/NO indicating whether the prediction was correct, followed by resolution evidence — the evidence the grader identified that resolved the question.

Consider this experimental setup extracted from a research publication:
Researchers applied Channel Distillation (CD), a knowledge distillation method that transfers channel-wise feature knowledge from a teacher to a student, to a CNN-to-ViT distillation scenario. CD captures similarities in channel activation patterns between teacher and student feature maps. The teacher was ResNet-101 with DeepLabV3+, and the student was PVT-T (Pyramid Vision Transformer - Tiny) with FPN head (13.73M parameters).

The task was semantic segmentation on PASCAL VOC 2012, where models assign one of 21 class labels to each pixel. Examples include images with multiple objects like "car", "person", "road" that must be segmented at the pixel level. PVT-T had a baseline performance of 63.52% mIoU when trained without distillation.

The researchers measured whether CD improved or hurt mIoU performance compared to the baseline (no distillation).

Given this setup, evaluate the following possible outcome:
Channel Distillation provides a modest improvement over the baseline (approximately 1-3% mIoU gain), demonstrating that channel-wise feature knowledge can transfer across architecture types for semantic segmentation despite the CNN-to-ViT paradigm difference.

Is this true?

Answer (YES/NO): NO